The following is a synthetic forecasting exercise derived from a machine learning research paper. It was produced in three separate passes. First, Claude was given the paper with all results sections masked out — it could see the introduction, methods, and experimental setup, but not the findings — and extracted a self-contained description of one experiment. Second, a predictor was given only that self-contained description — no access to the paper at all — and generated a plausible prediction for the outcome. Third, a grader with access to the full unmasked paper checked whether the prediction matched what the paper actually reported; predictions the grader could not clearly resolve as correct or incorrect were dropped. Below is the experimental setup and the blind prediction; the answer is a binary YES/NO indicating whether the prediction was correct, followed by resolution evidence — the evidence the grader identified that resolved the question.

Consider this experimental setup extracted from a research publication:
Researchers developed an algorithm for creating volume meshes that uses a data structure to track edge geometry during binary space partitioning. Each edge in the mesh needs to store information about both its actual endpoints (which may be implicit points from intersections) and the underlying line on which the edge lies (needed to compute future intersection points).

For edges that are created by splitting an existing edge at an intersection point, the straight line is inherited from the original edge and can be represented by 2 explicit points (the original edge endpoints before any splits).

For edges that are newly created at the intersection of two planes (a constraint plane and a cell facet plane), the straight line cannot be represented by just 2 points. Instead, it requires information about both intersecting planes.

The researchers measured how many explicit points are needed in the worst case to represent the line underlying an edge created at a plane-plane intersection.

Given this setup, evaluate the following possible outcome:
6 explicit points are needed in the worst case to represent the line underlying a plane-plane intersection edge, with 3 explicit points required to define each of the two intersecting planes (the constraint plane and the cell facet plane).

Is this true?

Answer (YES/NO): YES